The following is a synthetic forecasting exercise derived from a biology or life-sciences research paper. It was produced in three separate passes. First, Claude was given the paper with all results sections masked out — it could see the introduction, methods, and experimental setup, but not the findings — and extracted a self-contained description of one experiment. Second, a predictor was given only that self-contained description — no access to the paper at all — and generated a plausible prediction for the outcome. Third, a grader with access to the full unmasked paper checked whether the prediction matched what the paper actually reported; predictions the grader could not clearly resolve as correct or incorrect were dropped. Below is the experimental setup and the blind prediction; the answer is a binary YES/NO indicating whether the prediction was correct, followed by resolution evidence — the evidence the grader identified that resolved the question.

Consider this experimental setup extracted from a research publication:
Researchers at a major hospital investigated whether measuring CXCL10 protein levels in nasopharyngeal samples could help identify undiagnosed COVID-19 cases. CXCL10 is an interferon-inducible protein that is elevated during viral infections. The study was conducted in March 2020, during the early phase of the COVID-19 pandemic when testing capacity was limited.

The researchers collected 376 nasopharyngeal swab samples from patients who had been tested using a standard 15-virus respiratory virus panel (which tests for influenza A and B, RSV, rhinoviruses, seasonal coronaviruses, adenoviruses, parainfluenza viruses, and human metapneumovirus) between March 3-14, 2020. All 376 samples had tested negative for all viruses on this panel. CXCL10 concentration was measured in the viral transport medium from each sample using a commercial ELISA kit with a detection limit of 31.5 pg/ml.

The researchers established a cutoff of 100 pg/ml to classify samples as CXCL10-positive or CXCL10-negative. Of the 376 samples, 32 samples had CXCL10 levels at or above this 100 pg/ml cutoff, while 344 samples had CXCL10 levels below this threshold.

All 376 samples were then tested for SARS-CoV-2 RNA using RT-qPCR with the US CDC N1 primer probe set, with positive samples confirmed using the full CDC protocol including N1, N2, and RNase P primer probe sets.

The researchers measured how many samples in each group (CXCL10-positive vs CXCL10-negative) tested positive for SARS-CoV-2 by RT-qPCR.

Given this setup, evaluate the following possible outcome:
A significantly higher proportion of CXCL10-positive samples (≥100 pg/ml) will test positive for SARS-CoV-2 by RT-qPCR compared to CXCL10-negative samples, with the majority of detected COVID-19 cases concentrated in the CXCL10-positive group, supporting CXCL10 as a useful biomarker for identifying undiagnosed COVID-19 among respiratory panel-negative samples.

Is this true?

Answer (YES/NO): YES